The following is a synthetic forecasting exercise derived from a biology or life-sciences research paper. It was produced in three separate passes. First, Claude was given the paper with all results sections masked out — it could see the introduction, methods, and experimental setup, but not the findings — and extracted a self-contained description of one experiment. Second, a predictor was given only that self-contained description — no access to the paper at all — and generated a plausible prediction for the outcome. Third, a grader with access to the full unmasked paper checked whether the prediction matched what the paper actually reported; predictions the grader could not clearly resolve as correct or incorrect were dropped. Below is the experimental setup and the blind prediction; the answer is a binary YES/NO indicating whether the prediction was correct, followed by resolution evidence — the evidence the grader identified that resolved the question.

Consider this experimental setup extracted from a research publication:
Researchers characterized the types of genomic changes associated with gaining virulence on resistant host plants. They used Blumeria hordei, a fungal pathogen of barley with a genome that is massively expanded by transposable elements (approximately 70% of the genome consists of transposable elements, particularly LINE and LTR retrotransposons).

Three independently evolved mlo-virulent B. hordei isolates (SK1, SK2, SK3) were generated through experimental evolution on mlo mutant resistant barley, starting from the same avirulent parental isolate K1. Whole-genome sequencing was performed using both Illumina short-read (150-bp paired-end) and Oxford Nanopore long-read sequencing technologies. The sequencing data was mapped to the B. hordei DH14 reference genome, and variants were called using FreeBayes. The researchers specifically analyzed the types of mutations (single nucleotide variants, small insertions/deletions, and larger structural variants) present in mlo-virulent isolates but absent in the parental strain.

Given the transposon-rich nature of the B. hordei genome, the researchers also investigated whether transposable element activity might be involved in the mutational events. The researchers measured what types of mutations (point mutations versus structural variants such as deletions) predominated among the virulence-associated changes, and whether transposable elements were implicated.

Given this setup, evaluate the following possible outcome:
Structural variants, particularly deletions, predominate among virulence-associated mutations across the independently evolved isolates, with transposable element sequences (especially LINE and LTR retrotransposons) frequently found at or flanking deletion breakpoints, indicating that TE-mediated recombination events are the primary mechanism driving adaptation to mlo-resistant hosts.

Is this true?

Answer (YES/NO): NO